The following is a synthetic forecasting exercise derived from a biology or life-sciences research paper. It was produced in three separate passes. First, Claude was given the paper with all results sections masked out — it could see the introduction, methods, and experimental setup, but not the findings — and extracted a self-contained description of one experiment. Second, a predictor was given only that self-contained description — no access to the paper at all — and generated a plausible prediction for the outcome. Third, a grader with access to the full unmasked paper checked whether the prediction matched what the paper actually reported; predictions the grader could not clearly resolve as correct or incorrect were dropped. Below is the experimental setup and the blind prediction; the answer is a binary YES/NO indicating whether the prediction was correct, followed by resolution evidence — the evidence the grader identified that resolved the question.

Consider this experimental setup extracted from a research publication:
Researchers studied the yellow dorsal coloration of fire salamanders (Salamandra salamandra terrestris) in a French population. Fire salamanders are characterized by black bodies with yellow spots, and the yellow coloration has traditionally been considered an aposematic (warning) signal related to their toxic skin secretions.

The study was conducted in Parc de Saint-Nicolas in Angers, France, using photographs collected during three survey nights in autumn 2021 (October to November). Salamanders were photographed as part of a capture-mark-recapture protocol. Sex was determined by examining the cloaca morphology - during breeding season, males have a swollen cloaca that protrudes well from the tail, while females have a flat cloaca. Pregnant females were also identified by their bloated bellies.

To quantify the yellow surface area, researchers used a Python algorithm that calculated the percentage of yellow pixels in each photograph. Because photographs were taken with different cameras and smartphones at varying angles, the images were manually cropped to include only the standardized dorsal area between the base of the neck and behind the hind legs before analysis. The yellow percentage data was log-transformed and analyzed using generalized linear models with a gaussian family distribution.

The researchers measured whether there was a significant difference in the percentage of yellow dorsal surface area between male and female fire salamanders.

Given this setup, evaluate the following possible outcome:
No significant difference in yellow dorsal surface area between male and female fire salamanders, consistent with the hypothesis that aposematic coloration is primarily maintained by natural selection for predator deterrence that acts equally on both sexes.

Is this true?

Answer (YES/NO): NO